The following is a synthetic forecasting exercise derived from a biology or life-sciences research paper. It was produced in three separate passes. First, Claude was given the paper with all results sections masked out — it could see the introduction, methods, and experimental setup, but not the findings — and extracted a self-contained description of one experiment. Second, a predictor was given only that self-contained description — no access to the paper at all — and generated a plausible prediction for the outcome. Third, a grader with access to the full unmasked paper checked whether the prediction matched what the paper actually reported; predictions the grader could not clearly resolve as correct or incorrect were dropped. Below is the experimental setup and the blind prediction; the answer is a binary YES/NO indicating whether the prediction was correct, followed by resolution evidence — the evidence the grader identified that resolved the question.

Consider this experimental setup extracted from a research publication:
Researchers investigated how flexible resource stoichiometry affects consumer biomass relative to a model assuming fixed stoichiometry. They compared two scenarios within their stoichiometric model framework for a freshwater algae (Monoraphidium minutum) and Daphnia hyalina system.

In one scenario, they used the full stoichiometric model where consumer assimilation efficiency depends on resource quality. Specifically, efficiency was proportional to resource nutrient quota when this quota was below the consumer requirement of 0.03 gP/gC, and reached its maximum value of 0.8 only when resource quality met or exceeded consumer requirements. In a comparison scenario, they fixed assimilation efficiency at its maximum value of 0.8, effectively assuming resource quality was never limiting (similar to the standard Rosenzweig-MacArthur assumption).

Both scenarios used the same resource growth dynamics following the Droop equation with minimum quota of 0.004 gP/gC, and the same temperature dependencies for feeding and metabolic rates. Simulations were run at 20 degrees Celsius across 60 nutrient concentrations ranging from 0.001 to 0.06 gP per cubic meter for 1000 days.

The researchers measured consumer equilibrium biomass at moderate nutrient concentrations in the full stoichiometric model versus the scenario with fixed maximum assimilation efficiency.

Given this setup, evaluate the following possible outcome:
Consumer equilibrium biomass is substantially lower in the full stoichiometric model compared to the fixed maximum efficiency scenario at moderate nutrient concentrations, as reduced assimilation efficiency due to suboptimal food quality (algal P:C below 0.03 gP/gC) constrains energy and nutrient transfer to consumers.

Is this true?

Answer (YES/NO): YES